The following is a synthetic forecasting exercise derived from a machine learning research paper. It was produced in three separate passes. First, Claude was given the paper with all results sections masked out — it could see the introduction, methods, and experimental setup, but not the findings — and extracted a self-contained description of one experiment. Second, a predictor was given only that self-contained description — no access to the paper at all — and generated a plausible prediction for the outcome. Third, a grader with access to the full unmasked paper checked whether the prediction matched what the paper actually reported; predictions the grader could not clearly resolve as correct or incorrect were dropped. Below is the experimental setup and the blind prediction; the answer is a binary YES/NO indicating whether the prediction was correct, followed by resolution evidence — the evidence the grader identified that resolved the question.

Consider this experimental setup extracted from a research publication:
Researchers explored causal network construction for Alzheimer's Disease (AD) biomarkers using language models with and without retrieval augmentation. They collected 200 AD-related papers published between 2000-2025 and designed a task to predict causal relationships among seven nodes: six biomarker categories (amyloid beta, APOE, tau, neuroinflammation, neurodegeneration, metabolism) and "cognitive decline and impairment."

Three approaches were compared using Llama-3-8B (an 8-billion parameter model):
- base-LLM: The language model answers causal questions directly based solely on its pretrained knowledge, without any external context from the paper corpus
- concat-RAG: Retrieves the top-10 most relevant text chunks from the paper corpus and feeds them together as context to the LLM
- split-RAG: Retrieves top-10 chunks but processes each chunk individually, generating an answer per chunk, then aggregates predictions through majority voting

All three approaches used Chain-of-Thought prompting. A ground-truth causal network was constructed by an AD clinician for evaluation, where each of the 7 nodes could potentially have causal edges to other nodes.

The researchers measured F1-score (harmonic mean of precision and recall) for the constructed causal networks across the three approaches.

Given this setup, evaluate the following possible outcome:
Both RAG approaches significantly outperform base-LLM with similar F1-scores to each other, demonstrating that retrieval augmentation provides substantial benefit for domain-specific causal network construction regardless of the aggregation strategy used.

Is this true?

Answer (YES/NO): NO